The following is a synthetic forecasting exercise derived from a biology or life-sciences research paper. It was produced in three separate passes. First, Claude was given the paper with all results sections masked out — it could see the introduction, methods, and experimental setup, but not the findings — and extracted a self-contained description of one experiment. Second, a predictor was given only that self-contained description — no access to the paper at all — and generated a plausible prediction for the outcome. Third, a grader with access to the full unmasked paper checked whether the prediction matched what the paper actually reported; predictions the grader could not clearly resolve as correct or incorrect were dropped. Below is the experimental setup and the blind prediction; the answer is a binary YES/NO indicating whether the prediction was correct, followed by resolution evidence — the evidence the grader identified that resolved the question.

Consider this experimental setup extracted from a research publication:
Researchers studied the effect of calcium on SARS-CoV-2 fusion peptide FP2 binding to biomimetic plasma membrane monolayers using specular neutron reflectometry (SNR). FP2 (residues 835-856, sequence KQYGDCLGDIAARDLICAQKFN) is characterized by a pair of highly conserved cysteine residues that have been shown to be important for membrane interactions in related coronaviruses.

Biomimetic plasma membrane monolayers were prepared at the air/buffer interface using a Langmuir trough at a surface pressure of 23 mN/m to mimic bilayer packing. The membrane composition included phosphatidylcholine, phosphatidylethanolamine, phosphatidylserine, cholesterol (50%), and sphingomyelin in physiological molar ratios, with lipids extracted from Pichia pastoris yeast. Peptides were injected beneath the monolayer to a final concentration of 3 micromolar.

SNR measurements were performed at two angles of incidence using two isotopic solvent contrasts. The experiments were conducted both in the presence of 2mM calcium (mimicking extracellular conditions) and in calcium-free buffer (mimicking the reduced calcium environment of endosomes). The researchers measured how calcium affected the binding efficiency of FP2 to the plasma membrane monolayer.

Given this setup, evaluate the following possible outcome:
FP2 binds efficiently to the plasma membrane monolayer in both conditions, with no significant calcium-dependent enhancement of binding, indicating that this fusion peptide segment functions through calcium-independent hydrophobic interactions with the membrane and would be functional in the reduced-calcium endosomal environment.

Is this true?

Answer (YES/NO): NO